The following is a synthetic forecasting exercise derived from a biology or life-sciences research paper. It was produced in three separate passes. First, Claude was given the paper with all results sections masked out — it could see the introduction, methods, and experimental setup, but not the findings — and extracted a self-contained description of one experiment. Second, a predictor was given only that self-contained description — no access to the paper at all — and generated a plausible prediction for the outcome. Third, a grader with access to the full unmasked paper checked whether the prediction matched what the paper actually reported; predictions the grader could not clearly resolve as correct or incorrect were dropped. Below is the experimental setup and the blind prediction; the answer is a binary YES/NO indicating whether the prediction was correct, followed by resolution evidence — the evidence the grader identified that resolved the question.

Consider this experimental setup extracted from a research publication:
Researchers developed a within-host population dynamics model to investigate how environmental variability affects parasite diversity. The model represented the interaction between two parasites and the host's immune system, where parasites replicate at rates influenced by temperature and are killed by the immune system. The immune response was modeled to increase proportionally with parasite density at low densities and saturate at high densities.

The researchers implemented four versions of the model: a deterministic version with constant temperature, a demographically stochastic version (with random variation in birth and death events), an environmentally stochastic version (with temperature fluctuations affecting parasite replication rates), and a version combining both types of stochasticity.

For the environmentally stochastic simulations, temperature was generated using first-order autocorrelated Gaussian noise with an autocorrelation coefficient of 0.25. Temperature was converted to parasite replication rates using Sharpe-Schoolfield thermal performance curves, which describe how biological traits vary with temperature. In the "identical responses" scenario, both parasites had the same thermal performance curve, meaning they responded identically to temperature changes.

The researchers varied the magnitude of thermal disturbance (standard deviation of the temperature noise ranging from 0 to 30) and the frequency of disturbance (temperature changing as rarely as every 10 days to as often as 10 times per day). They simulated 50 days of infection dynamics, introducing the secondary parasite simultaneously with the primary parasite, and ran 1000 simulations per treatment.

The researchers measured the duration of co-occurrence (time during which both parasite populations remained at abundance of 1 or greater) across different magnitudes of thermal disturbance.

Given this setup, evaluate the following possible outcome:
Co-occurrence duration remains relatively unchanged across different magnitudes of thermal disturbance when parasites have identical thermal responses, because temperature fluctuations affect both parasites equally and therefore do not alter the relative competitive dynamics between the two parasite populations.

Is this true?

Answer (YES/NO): NO